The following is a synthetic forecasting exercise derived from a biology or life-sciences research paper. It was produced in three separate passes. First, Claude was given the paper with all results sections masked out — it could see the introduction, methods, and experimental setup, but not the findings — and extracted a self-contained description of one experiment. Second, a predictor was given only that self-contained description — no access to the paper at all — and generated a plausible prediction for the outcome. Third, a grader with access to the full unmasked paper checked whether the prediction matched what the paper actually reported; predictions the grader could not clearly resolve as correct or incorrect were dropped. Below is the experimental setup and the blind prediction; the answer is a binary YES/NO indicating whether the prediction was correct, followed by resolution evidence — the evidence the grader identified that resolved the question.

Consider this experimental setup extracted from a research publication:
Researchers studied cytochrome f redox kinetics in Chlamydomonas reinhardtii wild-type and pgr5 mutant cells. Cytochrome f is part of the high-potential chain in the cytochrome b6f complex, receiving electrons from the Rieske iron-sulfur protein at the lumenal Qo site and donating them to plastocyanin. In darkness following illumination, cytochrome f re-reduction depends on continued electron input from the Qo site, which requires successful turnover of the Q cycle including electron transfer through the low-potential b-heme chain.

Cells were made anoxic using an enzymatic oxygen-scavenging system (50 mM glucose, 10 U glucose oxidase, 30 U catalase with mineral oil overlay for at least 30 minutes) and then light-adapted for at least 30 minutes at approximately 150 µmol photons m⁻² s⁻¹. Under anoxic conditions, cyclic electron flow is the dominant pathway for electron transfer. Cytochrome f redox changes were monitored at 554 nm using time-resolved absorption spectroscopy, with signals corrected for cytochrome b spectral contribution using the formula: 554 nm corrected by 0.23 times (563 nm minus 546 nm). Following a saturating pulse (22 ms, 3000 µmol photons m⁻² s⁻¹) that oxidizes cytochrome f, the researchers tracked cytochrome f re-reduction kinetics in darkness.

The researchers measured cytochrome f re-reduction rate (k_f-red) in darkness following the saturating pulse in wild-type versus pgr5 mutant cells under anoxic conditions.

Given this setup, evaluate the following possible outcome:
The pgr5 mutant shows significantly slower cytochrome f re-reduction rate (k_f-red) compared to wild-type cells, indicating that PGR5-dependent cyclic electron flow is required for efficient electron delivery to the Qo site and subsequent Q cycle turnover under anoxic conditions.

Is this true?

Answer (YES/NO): YES